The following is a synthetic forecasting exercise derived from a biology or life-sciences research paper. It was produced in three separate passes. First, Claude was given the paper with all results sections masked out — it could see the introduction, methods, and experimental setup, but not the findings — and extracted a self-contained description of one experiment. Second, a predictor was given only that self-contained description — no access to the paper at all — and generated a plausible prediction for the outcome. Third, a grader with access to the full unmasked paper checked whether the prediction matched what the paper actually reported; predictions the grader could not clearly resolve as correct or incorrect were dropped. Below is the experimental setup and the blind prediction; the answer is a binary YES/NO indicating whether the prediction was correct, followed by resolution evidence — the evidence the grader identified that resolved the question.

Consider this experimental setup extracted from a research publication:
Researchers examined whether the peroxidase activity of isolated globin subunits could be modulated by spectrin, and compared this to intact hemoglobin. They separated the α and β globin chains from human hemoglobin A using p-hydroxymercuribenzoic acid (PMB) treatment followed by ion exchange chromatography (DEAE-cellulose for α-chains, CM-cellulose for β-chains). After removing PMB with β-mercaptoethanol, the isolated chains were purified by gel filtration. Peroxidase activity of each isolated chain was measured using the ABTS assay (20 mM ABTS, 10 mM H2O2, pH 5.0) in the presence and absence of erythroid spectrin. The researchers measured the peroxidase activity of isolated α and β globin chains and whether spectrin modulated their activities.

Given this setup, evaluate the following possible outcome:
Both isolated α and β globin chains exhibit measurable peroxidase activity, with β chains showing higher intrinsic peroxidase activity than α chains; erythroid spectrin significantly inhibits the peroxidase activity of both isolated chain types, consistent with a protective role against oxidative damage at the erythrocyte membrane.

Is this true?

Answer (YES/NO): NO